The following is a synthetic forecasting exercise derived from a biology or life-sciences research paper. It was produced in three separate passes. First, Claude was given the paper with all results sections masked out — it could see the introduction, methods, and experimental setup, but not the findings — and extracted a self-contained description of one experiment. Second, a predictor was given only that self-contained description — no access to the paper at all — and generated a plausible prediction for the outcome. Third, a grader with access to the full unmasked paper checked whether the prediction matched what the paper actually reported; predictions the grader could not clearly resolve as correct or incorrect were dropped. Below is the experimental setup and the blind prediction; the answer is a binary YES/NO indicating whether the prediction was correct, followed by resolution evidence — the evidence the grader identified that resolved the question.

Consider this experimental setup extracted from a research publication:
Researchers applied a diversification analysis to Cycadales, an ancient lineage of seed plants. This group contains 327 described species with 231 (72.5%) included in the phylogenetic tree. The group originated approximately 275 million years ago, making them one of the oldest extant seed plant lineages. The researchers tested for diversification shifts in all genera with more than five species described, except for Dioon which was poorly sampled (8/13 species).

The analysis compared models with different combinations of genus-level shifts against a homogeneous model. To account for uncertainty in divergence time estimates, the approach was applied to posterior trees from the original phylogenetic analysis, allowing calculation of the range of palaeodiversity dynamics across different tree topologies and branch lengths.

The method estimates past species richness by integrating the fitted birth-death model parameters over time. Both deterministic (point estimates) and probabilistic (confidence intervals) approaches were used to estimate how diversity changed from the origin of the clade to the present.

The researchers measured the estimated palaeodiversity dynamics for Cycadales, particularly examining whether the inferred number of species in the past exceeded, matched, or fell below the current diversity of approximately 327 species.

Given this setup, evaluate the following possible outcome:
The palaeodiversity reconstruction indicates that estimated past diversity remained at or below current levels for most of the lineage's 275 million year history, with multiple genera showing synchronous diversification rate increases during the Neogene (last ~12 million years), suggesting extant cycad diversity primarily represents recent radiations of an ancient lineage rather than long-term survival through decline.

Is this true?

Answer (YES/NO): NO